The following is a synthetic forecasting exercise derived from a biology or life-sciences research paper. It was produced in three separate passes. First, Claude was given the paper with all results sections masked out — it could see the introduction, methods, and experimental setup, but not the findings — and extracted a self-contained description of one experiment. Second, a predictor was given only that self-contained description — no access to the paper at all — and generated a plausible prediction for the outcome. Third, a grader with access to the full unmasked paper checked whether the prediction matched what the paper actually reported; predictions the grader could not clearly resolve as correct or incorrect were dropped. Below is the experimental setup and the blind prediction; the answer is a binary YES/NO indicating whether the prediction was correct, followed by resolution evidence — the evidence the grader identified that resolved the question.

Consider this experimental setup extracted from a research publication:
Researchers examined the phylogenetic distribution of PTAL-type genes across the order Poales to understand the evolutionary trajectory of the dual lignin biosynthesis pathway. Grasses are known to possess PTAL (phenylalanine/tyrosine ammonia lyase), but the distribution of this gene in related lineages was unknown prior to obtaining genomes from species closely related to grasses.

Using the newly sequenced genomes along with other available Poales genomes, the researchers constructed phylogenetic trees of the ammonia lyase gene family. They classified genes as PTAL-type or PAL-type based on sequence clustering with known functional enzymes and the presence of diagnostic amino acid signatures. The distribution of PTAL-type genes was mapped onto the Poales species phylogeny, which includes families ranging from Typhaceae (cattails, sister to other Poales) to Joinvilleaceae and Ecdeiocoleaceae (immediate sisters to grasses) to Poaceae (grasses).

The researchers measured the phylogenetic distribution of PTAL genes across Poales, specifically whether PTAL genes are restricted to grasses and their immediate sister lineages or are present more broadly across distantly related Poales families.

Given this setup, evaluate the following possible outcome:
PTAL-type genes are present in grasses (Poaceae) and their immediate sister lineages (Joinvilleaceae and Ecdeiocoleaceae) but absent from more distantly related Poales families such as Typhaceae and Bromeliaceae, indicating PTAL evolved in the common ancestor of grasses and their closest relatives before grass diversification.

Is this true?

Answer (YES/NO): YES